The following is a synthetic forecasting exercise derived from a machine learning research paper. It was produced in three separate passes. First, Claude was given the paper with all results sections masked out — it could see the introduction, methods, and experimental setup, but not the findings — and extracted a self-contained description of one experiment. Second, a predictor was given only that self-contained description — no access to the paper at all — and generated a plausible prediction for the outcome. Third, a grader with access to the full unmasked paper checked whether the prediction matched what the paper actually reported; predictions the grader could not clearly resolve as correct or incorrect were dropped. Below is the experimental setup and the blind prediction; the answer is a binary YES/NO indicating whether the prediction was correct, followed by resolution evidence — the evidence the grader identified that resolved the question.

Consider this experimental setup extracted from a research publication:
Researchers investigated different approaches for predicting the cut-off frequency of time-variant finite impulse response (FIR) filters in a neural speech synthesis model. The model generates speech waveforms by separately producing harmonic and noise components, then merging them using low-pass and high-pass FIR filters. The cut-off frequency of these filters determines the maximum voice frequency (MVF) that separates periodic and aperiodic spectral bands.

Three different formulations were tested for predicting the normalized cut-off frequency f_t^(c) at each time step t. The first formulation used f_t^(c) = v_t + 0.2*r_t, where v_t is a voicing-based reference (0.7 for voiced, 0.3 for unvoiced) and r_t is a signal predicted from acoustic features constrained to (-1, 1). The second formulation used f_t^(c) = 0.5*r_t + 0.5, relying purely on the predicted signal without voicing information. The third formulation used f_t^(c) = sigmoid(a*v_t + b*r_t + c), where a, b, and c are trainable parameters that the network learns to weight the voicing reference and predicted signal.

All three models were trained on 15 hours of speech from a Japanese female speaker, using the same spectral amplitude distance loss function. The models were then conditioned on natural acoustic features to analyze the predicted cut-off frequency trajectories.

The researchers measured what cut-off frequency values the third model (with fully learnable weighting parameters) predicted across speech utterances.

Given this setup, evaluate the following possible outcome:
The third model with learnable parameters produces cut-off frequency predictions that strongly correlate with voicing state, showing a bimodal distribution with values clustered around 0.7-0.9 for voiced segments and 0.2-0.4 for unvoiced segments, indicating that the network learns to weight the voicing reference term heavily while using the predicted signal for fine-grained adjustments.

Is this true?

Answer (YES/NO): NO